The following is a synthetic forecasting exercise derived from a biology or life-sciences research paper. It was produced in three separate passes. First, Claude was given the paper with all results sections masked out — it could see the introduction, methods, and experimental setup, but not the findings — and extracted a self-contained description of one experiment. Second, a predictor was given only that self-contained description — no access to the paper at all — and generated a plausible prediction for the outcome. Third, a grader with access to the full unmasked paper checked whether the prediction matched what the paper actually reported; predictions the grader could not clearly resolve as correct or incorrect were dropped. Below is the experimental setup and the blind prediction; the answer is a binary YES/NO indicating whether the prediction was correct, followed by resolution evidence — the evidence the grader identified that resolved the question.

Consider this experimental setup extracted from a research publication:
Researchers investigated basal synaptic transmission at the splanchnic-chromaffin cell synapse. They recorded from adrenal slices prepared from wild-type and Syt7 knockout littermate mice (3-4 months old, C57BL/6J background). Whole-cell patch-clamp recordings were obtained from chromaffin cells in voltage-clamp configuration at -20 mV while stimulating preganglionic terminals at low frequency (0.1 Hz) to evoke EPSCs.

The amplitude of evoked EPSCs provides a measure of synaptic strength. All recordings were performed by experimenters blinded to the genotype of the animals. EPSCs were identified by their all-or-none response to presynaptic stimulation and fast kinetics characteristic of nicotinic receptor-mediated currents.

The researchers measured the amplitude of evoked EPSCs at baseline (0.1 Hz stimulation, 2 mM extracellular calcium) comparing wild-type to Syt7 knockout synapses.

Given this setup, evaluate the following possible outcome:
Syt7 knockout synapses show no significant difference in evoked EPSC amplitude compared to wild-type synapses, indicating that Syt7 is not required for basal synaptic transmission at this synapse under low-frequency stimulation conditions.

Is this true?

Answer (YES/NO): NO